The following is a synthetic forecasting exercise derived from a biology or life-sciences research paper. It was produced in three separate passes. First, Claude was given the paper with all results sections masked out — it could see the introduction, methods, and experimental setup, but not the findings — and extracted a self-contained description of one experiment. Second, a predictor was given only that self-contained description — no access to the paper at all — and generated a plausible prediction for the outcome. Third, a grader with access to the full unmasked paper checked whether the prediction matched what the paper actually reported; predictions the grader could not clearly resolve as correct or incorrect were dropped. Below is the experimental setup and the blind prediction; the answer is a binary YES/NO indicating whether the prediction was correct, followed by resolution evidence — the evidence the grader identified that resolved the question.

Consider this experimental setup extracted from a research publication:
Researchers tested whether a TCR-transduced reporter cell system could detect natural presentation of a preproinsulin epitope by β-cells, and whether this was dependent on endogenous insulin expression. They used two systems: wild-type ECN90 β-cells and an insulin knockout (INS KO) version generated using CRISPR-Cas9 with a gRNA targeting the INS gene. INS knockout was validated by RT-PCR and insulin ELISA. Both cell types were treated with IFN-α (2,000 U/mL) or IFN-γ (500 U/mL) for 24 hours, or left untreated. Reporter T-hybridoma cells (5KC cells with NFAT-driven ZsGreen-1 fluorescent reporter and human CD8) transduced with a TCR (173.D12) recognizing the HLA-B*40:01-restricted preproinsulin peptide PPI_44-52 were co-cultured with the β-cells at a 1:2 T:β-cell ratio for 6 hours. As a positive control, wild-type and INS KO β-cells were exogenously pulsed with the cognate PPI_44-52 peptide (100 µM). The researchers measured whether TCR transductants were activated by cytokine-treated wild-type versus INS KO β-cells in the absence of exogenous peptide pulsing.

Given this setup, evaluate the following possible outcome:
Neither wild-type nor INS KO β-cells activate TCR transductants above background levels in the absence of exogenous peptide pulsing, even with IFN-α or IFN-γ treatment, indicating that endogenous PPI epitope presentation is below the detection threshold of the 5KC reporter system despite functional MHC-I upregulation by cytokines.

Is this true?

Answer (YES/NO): NO